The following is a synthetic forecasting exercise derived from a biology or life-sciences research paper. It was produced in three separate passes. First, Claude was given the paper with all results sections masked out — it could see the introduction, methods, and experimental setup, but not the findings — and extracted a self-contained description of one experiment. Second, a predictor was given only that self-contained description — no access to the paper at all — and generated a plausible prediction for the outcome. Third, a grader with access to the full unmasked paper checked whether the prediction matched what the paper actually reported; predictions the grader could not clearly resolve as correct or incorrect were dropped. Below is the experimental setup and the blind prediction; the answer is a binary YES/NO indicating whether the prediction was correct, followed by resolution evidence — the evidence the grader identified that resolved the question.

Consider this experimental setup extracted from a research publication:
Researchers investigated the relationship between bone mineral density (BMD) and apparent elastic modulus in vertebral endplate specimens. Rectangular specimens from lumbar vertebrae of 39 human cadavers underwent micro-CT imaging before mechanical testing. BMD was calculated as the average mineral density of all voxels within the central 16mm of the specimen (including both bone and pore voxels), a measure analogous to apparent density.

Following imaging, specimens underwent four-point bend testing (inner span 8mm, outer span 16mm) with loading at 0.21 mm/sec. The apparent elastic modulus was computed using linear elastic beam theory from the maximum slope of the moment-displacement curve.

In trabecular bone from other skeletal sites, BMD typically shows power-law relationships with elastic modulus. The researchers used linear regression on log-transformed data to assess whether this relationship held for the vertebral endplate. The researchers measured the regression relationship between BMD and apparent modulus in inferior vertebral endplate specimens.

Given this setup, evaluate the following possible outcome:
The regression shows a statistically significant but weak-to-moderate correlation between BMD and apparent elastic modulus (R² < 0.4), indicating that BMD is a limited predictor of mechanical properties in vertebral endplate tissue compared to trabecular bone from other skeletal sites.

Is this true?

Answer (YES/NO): NO